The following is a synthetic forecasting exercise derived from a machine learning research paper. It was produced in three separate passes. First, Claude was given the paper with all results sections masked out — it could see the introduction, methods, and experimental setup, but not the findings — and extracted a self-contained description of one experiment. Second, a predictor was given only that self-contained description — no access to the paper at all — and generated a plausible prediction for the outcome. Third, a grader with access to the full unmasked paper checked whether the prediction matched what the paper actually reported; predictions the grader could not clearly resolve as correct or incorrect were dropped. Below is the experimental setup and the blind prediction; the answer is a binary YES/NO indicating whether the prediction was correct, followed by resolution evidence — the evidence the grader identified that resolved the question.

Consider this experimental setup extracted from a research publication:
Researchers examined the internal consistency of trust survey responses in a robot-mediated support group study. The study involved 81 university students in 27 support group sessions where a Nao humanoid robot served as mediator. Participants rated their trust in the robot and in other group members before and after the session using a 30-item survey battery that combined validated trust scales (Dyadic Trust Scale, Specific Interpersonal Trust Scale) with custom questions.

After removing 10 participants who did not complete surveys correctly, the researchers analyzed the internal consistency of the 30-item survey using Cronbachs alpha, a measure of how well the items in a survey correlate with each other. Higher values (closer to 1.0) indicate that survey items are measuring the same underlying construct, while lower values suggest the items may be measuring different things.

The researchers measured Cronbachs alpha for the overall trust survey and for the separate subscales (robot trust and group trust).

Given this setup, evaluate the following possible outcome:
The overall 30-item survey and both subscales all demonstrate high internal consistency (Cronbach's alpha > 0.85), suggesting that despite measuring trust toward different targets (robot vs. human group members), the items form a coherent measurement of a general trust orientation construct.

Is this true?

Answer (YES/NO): YES